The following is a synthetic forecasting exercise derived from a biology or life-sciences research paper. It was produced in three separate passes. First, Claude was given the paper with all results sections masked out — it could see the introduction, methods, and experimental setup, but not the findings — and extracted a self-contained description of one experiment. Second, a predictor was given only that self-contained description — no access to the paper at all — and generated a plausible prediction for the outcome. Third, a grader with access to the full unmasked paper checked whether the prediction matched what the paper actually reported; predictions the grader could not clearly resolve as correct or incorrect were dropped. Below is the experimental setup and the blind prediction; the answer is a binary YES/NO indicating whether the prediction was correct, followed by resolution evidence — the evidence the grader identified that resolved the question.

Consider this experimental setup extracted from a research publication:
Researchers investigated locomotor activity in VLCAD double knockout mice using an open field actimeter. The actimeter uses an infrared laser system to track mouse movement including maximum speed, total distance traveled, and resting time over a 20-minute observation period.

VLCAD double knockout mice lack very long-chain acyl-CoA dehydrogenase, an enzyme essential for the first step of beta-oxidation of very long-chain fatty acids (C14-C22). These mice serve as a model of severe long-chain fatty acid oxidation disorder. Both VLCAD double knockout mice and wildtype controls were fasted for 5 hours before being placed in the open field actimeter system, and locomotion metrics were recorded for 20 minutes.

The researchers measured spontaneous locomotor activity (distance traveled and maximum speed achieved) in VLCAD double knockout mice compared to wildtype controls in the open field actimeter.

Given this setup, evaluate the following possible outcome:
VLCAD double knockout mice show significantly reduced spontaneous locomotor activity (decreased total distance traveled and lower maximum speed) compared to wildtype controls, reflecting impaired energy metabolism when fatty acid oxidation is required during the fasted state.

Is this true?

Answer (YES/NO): YES